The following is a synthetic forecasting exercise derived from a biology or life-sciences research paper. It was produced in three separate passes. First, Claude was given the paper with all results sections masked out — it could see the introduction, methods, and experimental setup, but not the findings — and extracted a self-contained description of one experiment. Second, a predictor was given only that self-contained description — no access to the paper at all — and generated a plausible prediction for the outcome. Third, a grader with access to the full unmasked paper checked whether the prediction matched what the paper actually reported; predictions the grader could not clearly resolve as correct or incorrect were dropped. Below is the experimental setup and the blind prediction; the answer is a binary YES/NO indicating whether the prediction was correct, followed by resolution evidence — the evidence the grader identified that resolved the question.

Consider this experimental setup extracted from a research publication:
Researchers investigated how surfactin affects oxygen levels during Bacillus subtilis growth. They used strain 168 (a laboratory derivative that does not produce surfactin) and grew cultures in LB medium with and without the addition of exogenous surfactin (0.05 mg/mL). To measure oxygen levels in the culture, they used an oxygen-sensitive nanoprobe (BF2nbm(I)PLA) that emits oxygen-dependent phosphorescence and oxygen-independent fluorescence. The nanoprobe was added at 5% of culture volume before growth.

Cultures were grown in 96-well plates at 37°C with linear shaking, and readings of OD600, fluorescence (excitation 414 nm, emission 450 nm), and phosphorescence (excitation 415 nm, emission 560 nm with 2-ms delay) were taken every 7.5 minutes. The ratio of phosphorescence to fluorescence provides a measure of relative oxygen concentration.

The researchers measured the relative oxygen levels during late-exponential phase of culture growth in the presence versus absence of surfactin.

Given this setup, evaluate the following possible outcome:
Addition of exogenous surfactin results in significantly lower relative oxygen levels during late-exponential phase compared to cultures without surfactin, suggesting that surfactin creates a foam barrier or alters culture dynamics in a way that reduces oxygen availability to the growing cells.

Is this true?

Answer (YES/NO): NO